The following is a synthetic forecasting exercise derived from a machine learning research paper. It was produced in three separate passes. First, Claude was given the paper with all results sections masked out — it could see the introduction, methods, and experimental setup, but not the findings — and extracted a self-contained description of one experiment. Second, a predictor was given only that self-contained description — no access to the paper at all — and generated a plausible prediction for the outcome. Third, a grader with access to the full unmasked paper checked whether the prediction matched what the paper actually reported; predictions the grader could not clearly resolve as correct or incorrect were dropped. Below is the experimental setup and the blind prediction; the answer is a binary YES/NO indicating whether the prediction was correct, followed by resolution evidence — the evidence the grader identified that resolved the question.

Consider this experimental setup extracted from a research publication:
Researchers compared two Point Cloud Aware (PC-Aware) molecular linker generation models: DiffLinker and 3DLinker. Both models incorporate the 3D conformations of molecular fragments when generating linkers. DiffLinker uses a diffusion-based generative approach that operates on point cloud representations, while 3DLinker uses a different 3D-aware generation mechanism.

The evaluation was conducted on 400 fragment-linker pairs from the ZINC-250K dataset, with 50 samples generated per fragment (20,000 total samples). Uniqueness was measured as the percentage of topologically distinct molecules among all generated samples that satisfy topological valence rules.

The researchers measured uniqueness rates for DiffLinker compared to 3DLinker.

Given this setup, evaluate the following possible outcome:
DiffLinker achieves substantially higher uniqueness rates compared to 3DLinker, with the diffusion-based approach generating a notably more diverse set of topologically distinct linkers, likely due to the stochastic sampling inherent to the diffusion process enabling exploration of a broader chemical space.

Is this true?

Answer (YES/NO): NO